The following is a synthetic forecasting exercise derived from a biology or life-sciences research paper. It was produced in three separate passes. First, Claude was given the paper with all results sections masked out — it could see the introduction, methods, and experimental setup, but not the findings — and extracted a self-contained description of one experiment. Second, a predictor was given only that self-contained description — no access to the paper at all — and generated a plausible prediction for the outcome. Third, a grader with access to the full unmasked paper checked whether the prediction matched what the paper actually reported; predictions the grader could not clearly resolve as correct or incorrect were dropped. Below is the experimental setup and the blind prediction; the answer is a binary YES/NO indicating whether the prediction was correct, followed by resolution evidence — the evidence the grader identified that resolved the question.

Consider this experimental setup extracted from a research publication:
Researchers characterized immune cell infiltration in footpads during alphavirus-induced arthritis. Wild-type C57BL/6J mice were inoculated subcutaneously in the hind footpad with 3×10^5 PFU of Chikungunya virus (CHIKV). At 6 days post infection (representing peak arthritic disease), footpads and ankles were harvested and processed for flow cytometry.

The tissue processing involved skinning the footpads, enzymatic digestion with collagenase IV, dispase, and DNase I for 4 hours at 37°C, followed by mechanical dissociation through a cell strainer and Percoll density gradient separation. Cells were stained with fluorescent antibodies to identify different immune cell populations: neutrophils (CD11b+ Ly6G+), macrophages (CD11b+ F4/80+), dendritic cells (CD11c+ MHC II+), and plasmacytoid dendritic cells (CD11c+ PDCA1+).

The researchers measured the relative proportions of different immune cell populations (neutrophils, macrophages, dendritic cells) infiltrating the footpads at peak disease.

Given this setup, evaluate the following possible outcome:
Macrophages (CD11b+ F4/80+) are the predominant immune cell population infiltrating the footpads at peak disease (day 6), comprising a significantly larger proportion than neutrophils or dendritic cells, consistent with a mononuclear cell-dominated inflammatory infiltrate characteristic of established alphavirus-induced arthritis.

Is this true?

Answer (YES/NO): YES